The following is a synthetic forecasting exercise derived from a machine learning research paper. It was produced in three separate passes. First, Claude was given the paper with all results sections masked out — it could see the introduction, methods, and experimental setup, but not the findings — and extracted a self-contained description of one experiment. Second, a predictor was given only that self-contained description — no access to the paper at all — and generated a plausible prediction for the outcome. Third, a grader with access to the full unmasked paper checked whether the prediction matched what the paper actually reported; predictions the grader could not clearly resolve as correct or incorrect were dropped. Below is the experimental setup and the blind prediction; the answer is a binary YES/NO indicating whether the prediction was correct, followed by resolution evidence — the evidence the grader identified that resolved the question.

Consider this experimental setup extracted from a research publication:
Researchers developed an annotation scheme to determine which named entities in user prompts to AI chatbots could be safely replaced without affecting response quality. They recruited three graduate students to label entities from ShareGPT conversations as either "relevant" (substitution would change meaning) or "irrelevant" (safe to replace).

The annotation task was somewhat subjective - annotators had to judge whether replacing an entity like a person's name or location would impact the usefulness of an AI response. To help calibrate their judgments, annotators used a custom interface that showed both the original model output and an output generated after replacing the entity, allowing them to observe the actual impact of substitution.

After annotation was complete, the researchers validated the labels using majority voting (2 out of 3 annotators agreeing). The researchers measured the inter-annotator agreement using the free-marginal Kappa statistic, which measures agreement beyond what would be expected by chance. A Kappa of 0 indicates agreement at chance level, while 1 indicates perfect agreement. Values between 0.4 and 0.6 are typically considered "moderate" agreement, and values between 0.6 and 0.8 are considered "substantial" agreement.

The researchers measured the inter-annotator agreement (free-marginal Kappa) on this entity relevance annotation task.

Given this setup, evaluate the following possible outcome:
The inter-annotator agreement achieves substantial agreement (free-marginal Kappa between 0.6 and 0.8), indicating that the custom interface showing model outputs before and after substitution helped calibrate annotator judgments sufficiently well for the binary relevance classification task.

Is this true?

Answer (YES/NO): YES